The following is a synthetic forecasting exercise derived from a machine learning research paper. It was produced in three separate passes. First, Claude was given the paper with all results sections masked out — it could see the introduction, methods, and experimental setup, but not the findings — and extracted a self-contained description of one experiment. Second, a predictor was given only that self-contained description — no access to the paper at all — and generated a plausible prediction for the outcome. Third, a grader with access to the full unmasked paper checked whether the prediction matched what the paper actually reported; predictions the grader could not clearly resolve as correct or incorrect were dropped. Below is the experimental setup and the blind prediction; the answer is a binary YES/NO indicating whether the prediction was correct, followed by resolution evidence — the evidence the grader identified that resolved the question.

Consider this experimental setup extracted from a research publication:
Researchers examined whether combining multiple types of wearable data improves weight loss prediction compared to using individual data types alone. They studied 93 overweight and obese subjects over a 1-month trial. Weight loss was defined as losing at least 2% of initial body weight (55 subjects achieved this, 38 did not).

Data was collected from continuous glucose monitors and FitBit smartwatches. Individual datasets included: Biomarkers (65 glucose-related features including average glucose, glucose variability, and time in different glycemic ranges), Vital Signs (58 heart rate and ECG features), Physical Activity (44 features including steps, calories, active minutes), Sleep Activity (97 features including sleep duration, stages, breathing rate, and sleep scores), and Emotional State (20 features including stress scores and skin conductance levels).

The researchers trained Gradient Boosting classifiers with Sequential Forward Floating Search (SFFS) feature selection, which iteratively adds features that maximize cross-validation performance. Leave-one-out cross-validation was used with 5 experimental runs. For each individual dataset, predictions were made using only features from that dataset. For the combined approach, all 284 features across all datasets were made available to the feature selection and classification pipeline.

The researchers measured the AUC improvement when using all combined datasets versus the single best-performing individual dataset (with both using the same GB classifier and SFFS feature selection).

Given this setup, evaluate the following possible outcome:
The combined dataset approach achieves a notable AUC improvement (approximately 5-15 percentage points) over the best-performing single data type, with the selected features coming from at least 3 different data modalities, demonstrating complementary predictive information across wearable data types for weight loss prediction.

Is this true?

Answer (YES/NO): YES